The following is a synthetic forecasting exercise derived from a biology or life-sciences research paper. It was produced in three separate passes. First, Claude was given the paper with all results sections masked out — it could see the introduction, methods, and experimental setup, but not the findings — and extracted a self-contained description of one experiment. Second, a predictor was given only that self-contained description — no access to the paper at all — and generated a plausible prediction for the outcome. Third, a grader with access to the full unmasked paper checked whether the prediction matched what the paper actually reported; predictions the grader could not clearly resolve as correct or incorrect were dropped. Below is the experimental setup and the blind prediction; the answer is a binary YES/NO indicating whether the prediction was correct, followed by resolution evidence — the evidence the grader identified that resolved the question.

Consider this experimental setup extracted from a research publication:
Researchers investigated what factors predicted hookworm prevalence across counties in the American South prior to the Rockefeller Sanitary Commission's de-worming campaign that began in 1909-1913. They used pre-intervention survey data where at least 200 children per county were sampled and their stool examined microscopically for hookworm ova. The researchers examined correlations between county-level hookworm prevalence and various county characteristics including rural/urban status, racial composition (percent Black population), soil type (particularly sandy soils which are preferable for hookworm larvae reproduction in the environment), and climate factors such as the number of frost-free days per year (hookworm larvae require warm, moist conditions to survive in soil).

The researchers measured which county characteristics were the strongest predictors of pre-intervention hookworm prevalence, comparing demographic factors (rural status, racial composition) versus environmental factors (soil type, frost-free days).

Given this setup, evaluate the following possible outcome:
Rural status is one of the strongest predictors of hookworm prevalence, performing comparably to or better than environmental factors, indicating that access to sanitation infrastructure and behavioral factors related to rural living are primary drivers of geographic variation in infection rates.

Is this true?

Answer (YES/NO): NO